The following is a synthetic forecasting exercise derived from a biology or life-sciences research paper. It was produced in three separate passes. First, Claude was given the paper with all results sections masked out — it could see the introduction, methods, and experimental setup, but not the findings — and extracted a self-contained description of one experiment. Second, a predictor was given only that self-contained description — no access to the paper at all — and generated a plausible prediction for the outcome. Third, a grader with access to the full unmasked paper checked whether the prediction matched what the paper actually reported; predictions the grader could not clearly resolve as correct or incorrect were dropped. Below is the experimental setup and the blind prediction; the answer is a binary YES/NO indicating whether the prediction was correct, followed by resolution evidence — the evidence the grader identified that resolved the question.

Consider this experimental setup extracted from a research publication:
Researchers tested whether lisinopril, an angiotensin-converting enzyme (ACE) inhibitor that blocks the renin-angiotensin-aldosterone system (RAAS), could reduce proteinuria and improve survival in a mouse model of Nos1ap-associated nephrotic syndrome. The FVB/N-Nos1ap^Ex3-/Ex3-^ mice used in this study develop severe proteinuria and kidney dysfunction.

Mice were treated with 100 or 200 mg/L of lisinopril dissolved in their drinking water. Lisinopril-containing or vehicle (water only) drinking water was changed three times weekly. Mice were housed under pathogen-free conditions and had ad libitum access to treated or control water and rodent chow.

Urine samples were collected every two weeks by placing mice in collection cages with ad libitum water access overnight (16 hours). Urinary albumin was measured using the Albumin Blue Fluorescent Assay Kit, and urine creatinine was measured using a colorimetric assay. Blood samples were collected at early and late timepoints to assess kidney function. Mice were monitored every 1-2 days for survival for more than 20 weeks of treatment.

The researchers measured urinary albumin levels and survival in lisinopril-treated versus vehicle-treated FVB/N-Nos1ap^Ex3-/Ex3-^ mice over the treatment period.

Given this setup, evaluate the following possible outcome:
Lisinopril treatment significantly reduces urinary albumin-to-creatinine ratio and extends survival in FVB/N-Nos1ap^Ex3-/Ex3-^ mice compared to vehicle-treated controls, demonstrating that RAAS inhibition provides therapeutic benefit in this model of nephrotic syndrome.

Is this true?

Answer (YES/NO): YES